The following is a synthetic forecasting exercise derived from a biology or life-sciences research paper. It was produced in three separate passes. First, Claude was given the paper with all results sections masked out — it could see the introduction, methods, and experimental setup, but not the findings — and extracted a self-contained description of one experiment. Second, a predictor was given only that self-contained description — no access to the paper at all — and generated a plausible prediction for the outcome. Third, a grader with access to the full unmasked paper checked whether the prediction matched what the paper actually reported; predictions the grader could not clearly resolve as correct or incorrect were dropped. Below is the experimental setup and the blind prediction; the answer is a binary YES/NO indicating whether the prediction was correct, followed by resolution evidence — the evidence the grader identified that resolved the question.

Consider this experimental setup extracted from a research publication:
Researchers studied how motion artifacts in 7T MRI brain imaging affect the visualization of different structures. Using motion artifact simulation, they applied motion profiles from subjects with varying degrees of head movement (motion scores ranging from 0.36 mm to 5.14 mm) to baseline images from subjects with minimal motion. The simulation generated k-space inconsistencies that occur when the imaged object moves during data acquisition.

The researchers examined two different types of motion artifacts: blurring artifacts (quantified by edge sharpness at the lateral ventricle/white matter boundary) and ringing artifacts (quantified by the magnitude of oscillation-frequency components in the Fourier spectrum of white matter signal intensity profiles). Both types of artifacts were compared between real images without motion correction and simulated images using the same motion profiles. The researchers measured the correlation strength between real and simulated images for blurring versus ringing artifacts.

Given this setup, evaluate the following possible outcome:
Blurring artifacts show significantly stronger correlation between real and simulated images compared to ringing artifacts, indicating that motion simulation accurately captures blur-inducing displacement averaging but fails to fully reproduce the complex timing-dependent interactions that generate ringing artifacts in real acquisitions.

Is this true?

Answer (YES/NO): YES